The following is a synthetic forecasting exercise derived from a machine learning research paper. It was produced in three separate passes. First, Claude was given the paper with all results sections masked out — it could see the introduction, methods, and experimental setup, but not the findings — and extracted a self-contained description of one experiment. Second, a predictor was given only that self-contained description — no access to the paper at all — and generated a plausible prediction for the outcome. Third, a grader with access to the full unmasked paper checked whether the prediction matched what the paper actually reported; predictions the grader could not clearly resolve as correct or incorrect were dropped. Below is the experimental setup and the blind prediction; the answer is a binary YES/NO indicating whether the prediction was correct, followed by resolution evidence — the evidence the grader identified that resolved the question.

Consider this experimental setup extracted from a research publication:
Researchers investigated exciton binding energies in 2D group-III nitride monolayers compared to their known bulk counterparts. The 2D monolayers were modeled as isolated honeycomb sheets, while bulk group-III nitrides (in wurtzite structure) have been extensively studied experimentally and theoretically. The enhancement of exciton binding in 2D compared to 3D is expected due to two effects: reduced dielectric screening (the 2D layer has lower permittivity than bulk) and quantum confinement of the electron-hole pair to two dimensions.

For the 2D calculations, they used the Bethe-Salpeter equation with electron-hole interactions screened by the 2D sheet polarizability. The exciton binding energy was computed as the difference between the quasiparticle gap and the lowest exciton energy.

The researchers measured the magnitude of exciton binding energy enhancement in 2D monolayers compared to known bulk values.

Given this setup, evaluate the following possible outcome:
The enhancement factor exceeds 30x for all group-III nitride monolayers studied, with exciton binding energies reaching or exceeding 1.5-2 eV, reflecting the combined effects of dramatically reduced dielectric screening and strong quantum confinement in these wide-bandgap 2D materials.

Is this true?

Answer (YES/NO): NO